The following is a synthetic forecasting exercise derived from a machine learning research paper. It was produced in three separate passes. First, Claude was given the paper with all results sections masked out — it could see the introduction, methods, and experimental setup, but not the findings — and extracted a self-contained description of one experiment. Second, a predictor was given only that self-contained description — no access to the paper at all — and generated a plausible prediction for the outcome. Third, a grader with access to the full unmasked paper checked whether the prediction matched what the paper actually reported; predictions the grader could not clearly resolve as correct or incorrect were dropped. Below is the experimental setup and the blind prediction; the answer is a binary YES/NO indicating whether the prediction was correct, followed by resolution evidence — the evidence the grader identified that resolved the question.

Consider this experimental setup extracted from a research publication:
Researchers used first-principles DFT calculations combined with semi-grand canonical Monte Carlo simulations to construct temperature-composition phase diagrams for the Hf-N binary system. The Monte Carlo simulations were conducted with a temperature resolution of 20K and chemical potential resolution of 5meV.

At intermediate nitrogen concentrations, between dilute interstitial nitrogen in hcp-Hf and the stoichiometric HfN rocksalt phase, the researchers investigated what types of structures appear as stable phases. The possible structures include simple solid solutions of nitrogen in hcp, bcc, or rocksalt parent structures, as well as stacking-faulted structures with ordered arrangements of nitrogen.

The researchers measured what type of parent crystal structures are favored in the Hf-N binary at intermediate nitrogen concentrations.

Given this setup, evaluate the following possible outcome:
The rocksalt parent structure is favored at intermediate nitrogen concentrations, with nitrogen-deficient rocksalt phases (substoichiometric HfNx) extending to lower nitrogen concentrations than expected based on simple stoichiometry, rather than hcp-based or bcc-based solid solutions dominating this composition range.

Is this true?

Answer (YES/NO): NO